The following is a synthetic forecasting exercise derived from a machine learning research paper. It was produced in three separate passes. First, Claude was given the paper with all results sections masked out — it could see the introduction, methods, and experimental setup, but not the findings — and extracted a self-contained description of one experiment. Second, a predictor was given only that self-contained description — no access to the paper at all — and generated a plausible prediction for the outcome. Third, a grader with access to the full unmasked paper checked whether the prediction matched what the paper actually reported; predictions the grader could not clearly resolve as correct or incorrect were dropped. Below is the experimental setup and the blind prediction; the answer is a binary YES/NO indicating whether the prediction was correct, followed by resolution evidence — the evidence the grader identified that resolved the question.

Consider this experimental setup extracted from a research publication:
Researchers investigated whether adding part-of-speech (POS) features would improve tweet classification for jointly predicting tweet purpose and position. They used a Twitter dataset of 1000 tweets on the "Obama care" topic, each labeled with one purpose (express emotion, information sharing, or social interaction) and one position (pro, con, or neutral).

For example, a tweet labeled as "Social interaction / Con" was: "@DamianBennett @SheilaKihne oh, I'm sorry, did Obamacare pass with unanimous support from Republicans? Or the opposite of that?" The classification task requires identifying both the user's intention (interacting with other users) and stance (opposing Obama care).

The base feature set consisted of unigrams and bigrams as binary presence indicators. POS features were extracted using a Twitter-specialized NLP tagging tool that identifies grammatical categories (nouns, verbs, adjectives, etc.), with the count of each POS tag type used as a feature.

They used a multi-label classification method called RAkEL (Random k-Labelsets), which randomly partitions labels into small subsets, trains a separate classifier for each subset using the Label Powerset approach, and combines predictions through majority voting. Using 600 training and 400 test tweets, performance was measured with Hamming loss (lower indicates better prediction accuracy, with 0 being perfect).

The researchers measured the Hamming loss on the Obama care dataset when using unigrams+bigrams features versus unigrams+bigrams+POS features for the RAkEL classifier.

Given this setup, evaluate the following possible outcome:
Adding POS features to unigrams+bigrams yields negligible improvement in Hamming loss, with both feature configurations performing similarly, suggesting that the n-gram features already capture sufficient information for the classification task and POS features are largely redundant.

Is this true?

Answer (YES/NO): NO